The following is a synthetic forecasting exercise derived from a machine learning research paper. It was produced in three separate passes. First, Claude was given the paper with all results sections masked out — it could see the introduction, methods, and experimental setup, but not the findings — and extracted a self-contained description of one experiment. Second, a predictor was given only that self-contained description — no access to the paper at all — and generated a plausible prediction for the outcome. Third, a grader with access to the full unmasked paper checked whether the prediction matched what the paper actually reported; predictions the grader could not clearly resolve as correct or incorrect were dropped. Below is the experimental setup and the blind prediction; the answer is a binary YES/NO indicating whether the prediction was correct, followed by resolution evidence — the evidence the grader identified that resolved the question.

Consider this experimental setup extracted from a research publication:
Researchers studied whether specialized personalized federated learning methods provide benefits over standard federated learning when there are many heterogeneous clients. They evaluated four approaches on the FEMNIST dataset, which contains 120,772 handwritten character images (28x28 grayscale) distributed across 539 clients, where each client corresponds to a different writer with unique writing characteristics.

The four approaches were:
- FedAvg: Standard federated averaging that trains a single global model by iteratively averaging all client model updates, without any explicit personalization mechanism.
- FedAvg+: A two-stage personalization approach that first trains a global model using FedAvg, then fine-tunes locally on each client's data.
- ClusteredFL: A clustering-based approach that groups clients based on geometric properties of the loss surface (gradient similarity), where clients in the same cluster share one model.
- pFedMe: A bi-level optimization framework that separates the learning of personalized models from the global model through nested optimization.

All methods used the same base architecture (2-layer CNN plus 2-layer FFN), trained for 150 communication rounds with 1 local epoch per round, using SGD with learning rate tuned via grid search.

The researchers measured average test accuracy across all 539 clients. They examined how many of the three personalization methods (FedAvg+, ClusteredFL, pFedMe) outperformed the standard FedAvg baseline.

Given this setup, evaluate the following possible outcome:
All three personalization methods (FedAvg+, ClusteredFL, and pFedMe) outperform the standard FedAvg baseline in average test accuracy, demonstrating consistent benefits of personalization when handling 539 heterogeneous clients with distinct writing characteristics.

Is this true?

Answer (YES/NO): NO